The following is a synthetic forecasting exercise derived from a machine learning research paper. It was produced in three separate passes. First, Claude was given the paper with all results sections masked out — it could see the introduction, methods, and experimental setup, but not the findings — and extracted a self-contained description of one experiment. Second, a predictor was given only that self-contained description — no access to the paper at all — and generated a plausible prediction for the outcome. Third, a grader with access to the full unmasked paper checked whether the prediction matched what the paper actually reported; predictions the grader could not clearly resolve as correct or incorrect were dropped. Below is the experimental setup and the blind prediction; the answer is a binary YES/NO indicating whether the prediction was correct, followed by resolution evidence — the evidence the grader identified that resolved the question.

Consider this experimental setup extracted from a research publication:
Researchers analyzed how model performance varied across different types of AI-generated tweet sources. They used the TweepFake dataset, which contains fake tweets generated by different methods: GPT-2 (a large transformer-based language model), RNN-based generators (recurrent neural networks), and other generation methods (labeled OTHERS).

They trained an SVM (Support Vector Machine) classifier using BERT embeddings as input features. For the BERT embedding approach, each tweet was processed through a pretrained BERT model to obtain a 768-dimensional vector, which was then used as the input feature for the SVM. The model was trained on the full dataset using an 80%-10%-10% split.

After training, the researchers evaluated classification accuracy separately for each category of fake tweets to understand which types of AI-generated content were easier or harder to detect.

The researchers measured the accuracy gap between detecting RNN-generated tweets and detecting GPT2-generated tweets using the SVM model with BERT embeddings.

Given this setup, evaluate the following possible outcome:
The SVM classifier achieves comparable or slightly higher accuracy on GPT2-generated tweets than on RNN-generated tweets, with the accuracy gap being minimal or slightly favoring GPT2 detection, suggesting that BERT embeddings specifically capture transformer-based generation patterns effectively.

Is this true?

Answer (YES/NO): NO